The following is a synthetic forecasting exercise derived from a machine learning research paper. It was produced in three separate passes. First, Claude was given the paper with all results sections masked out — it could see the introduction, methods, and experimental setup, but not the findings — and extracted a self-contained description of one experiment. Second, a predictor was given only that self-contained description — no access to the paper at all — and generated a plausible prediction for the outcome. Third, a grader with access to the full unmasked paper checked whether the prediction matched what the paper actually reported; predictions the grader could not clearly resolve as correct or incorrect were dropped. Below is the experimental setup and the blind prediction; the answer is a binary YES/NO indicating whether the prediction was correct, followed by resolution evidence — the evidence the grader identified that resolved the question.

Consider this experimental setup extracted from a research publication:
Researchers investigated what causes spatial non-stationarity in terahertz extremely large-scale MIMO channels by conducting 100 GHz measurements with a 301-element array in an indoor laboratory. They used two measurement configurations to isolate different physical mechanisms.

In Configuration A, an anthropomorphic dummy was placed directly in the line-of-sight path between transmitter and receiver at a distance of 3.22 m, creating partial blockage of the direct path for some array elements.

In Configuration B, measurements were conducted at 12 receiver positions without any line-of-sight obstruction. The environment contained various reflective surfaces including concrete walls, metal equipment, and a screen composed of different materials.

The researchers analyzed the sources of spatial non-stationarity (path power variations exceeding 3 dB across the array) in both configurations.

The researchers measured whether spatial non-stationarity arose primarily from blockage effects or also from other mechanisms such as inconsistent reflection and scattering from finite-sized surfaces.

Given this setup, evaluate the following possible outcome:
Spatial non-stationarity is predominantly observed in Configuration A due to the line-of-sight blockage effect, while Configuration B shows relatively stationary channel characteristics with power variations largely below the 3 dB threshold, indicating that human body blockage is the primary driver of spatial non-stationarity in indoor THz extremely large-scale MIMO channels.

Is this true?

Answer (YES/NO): NO